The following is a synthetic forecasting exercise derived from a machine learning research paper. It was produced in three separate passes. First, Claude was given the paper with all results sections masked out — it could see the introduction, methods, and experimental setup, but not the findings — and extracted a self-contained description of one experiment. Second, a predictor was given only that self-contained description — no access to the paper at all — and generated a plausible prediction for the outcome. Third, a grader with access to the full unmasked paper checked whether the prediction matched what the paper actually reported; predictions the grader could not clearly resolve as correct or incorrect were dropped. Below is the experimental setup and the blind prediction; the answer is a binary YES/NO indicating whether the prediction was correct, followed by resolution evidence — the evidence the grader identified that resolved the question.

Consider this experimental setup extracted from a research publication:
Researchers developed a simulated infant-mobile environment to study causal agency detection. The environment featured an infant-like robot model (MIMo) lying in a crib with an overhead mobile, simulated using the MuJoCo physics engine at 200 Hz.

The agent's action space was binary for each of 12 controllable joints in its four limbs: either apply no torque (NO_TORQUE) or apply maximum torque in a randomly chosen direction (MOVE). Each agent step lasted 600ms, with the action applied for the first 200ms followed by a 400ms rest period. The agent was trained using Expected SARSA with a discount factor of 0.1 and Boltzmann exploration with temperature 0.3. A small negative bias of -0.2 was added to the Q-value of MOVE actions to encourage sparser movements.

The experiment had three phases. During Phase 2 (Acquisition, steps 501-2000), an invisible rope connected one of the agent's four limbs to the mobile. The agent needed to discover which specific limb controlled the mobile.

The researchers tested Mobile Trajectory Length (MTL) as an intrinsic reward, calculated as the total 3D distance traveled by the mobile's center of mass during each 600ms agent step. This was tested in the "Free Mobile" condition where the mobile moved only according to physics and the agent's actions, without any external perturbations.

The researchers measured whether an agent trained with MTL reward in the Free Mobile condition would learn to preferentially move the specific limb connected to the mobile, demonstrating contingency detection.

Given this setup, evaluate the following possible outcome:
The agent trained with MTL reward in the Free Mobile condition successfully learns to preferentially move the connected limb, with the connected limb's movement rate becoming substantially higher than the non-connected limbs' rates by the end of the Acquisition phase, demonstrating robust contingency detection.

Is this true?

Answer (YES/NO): YES